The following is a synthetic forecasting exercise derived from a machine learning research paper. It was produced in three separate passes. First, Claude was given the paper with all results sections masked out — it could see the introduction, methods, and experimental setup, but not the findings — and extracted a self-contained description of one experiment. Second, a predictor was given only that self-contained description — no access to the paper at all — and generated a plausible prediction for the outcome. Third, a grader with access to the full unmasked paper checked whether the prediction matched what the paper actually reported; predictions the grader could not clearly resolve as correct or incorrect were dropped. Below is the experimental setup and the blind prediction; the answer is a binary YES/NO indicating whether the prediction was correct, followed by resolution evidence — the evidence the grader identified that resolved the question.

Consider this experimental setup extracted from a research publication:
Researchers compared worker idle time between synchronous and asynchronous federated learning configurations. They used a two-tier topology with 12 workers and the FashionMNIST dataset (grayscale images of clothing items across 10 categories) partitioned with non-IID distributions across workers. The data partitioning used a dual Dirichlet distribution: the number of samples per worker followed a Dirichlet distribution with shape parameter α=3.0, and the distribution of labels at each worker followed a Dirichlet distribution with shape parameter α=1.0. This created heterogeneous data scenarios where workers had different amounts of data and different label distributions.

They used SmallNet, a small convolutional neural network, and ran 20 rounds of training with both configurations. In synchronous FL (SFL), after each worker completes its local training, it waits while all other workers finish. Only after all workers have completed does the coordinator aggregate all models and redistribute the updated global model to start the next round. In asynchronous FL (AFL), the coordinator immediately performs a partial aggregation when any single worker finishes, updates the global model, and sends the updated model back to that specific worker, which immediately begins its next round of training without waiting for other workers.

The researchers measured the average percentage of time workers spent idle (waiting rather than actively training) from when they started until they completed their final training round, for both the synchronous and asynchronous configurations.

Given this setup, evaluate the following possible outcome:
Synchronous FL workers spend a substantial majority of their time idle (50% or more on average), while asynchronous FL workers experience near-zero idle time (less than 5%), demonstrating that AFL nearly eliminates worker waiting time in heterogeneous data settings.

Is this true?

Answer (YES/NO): NO